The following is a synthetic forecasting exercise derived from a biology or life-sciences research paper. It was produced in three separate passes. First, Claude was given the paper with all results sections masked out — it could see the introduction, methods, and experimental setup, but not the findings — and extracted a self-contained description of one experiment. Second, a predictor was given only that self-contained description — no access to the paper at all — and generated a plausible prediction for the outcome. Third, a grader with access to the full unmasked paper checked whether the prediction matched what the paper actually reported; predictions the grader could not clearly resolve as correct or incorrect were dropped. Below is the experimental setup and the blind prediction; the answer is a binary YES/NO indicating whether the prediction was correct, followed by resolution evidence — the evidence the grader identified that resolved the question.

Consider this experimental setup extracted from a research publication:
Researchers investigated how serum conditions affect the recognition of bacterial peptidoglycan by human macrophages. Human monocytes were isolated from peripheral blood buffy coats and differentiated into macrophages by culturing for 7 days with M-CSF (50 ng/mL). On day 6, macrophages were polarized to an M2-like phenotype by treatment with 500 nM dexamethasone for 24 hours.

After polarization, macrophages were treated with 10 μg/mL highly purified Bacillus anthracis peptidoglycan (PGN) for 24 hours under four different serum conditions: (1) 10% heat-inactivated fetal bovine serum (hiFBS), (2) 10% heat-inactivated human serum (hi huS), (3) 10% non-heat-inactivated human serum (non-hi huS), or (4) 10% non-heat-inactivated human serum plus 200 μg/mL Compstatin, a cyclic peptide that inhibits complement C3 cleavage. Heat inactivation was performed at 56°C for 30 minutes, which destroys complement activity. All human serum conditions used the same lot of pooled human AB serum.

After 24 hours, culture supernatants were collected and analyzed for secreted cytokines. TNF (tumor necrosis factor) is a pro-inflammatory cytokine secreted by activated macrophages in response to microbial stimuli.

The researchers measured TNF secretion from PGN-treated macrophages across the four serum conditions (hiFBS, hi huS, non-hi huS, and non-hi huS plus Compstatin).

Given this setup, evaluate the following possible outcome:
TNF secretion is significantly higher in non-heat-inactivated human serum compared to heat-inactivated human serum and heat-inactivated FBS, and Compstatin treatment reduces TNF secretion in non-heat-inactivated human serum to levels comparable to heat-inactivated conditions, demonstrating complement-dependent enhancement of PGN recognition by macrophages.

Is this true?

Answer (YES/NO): NO